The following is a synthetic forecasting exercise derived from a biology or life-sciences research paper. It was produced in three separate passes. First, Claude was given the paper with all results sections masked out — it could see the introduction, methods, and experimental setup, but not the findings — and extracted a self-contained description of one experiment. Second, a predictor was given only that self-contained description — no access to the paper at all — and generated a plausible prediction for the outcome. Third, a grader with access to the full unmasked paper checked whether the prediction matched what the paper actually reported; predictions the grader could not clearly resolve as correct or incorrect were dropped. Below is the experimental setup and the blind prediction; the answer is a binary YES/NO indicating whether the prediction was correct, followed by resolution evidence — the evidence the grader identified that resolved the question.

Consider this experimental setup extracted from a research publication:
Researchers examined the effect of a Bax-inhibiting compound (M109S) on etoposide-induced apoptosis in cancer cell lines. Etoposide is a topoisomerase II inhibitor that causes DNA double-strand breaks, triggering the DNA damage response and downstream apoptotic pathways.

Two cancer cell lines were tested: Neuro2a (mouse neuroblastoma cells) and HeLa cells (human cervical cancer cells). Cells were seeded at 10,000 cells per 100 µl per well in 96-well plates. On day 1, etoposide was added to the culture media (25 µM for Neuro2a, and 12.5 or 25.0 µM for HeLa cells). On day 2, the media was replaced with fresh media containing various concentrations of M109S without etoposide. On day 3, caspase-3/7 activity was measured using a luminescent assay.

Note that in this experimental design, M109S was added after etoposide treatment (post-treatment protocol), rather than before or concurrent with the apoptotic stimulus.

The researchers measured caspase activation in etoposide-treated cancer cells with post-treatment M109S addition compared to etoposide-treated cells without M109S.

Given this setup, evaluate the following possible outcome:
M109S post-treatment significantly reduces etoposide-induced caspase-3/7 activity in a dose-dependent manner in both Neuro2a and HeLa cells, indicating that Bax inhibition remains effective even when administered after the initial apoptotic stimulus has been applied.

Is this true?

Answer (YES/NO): NO